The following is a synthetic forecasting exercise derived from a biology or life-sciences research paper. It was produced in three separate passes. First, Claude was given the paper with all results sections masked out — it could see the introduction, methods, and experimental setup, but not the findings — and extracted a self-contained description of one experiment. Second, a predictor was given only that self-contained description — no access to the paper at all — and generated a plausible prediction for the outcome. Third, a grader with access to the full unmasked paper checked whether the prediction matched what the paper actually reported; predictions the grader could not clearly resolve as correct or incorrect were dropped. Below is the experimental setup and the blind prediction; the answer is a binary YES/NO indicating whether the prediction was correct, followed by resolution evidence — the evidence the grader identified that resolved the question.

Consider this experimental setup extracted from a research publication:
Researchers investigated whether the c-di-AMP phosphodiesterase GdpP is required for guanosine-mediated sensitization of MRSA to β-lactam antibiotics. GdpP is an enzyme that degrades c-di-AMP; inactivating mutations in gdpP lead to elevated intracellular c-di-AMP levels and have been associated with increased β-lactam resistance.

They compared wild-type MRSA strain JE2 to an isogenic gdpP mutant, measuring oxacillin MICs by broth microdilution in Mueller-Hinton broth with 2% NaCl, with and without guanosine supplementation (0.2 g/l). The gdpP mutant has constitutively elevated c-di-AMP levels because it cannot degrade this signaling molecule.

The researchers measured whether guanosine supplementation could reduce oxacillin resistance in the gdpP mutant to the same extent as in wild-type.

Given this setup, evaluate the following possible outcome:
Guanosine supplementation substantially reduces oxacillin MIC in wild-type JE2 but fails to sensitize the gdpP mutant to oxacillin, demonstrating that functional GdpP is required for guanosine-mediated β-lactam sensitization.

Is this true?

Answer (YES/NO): YES